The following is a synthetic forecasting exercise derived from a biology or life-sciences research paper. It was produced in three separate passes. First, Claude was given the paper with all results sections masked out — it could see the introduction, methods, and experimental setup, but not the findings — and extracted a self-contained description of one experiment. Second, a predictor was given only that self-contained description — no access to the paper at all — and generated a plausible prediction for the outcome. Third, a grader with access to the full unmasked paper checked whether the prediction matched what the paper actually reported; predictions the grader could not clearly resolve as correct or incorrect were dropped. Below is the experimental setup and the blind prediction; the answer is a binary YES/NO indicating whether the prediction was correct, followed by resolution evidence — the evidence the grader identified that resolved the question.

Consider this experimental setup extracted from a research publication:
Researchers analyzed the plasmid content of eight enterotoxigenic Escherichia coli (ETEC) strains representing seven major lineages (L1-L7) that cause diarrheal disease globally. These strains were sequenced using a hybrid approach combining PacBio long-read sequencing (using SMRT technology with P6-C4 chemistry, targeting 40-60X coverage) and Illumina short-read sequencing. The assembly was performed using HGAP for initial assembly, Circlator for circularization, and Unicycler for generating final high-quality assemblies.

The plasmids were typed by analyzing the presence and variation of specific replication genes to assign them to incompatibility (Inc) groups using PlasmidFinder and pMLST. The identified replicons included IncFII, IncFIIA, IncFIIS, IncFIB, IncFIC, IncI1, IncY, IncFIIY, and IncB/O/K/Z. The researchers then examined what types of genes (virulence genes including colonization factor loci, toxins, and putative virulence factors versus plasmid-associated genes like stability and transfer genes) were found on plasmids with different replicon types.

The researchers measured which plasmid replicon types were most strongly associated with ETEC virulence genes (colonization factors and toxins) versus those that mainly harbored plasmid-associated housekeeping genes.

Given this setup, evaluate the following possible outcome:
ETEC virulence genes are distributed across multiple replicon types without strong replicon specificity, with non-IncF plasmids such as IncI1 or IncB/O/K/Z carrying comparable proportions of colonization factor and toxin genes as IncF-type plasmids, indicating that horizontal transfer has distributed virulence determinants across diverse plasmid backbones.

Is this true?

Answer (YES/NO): NO